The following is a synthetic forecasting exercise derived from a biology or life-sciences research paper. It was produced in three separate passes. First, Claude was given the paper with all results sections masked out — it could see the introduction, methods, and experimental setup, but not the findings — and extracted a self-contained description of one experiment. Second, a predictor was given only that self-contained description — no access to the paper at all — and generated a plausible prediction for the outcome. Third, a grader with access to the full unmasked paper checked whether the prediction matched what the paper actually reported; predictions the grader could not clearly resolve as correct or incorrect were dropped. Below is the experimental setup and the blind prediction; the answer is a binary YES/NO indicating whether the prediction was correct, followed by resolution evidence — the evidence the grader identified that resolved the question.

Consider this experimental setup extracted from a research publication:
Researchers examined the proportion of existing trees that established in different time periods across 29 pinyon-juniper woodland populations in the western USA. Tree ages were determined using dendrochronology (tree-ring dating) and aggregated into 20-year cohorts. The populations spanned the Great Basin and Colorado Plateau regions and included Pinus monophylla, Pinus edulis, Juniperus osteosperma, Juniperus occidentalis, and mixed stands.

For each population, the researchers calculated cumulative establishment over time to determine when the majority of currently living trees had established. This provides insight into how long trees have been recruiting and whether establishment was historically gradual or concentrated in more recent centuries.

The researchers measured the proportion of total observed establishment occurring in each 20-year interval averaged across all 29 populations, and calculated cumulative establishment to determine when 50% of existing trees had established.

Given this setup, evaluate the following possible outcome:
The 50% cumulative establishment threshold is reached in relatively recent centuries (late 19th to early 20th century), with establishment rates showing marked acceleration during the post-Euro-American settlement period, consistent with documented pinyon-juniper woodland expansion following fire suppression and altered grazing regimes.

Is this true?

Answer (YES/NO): NO